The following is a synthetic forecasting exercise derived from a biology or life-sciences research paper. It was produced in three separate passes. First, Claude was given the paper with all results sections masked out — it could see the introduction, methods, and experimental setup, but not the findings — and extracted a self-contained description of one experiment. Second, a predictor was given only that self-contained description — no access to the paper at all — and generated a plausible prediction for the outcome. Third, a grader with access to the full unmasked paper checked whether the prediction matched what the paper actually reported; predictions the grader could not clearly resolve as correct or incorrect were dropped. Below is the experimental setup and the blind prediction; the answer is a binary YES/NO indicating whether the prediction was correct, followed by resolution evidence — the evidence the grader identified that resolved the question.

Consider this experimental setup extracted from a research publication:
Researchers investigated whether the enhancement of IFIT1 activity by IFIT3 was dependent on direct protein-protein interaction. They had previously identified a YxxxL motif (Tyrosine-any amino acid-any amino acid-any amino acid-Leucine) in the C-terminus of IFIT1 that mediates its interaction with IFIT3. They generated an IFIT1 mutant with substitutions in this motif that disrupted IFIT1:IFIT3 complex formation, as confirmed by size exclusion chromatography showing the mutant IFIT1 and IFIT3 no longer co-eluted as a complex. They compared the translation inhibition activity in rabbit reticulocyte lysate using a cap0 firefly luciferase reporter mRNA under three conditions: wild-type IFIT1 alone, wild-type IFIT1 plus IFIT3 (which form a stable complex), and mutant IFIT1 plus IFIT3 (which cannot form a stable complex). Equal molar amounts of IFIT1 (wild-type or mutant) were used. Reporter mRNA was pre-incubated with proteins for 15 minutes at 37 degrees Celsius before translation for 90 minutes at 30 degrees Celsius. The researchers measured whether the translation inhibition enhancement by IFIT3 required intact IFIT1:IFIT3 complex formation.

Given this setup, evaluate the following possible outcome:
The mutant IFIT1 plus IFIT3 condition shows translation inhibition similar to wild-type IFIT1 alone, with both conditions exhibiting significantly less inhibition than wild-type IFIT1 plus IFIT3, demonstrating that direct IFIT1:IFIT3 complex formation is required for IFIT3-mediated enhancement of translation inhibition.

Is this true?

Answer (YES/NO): YES